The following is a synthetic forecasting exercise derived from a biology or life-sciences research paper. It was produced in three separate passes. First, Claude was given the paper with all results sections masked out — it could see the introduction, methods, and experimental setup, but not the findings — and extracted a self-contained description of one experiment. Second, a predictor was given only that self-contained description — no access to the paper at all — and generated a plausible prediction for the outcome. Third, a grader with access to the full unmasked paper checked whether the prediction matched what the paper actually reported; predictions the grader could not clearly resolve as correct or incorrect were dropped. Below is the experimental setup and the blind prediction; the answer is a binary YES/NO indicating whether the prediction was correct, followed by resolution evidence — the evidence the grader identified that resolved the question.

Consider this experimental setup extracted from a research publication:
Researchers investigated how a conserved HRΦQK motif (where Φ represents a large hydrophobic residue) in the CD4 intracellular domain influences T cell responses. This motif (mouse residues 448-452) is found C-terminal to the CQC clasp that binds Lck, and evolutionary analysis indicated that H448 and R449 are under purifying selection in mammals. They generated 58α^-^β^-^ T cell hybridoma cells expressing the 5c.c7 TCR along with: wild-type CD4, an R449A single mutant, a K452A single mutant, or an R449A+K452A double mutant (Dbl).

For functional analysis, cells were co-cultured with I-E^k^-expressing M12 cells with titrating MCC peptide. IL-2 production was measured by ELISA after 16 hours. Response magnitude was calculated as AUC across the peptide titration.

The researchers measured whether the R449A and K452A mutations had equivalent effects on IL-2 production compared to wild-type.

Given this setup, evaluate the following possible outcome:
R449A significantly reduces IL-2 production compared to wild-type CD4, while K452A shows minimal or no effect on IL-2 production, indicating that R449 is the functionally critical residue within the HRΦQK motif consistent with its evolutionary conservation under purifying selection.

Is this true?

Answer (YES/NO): NO